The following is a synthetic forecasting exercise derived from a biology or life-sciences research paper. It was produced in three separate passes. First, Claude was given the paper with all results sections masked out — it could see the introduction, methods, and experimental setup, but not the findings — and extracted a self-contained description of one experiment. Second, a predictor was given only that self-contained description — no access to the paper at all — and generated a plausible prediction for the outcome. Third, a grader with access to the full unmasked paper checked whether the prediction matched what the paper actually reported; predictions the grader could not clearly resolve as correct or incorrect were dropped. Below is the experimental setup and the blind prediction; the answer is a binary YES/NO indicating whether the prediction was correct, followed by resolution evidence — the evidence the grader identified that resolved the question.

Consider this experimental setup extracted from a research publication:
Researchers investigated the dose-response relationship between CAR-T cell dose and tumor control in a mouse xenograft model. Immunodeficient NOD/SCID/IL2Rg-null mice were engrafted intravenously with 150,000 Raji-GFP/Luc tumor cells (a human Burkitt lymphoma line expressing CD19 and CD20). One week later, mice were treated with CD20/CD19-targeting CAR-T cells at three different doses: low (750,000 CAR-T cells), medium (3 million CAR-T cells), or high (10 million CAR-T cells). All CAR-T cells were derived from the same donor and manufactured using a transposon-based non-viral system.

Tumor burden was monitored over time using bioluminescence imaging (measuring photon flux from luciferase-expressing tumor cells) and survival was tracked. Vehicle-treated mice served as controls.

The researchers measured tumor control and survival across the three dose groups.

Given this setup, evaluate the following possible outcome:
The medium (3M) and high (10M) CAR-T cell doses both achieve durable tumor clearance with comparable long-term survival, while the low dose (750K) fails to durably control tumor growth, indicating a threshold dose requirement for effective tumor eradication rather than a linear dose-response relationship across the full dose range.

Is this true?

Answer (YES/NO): NO